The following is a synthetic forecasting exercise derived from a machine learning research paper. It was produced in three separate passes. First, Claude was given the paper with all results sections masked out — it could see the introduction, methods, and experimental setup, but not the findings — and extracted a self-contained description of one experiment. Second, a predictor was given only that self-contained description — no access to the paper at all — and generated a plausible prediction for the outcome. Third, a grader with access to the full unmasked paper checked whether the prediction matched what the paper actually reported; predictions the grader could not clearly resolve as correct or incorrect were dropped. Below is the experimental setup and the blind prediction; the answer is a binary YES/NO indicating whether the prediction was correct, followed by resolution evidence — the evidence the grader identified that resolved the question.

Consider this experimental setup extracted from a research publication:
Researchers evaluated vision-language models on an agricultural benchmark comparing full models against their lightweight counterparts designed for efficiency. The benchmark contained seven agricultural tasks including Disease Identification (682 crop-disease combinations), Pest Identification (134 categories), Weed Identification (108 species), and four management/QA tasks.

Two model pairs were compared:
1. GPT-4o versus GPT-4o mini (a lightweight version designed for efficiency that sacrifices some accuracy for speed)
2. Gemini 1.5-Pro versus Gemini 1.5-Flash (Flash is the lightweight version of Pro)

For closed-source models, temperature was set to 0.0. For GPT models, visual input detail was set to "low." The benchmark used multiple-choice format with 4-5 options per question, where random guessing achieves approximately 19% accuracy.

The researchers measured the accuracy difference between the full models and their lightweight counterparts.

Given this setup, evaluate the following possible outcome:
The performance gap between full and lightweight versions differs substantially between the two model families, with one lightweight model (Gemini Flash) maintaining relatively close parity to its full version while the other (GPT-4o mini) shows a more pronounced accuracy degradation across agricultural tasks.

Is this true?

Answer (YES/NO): YES